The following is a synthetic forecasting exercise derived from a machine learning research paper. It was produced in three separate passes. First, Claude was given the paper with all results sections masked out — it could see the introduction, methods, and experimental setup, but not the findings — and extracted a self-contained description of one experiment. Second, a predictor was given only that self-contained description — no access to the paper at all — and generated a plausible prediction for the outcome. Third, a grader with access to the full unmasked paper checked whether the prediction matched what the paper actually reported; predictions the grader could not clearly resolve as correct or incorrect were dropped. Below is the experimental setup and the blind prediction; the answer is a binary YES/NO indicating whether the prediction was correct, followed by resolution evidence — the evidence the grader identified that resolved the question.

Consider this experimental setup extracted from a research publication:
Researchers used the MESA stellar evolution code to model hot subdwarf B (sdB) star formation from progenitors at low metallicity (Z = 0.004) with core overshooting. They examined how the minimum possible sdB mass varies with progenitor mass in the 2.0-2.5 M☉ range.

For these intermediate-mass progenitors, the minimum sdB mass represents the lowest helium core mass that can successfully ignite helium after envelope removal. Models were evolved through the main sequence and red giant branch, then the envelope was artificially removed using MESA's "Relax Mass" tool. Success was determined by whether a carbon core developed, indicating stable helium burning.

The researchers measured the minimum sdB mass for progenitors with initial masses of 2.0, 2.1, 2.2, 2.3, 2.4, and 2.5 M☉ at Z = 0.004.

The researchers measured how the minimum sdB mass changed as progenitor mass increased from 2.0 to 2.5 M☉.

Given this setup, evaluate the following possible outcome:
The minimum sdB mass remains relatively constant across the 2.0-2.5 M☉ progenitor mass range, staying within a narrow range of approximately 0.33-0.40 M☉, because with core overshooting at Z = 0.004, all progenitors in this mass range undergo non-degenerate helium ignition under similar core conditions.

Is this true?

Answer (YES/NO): NO